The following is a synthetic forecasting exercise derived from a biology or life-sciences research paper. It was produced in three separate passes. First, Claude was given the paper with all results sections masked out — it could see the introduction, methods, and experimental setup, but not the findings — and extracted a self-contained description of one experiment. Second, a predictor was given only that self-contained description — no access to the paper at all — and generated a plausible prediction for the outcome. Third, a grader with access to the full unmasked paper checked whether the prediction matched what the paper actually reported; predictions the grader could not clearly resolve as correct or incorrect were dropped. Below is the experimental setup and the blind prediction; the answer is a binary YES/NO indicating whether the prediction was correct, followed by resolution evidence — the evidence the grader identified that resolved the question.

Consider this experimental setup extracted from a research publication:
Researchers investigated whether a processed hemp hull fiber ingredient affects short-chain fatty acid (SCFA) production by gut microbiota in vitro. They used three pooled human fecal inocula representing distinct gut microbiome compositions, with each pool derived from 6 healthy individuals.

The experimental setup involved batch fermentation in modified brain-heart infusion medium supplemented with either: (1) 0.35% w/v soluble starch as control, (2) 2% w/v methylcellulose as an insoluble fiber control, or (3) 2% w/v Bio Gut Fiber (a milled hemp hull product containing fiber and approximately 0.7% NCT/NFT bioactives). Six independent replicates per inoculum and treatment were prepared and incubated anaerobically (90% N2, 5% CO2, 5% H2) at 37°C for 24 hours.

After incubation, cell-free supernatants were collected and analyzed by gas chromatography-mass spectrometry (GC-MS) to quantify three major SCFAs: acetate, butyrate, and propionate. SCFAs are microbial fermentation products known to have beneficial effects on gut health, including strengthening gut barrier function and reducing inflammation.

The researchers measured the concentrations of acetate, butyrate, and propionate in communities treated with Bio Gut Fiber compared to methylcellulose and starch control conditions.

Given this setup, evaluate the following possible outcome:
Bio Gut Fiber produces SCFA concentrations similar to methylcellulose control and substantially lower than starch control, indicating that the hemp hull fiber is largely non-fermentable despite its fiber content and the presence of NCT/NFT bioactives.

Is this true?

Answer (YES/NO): NO